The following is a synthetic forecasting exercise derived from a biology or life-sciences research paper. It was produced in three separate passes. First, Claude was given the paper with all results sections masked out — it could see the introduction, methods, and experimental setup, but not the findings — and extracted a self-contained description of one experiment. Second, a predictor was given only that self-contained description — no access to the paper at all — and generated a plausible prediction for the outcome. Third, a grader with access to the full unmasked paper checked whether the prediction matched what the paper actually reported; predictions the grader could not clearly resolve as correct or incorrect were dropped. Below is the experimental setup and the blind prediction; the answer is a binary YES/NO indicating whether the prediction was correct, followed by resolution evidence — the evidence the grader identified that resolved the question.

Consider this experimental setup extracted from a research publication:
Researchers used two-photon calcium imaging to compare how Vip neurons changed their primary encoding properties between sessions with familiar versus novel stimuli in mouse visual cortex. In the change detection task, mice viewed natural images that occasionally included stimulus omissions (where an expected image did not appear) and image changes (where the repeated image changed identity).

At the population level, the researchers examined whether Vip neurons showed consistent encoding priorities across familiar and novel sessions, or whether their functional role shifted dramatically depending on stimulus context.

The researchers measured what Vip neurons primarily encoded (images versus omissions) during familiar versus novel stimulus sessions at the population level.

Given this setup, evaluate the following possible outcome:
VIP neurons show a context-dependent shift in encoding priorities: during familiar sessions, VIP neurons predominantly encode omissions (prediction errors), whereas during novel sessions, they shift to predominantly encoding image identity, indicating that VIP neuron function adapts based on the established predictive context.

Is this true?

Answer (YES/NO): YES